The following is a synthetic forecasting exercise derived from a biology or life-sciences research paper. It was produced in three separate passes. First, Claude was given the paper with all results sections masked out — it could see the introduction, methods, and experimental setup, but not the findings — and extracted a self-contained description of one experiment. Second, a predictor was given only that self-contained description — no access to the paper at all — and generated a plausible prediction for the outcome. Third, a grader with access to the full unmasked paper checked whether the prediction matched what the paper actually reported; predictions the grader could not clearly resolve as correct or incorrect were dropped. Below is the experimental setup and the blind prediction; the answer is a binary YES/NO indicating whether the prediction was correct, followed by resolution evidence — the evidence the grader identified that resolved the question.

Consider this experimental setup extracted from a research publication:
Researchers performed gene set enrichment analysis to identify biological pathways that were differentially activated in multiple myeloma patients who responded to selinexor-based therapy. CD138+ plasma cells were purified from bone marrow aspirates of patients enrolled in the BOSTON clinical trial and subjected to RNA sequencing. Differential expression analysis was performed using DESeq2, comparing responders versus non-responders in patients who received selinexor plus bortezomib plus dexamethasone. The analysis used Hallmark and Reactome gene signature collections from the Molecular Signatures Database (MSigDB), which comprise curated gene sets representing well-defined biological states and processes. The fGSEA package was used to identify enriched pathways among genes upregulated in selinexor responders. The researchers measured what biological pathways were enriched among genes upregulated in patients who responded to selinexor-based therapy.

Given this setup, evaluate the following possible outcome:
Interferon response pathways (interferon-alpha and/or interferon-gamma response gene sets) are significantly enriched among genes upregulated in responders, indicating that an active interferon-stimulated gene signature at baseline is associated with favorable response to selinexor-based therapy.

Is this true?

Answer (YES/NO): YES